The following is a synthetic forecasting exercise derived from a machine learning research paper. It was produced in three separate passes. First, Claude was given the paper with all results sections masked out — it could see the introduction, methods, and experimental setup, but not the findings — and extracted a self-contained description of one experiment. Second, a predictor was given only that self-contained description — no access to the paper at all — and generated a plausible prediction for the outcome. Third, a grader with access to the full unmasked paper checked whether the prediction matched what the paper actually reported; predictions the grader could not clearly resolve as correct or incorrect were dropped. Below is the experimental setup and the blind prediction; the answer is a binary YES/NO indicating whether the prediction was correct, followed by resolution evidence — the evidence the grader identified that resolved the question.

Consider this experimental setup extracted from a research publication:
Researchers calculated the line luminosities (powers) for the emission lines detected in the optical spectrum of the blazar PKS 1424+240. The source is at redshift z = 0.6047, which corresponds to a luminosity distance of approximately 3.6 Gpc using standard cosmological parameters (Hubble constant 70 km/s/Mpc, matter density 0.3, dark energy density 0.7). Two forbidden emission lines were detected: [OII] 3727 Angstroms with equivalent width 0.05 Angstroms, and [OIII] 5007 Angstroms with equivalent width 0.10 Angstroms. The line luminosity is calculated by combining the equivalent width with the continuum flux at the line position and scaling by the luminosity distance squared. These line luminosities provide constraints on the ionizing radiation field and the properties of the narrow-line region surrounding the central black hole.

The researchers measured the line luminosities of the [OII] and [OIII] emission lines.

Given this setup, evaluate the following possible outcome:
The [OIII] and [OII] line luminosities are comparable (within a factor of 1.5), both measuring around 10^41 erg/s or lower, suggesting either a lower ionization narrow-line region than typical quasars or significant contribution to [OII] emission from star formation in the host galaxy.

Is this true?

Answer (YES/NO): NO